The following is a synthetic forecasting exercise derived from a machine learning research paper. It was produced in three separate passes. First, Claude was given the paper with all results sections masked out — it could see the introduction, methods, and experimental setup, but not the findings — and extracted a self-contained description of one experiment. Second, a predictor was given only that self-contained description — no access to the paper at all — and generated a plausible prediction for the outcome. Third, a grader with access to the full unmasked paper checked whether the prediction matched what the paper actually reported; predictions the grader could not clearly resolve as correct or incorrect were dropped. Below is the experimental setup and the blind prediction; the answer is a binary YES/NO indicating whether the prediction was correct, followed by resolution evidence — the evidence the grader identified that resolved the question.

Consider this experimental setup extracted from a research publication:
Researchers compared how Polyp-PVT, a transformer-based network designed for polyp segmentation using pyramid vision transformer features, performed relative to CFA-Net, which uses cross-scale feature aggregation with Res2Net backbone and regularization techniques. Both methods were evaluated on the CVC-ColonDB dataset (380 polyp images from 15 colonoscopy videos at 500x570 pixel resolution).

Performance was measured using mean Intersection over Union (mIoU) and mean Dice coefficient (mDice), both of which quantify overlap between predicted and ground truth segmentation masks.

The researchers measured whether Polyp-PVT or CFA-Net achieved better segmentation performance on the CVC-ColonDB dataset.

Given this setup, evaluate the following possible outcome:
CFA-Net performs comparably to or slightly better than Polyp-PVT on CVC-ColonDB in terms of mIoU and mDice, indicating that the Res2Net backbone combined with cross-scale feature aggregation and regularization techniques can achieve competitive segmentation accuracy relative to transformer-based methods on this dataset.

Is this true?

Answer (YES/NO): NO